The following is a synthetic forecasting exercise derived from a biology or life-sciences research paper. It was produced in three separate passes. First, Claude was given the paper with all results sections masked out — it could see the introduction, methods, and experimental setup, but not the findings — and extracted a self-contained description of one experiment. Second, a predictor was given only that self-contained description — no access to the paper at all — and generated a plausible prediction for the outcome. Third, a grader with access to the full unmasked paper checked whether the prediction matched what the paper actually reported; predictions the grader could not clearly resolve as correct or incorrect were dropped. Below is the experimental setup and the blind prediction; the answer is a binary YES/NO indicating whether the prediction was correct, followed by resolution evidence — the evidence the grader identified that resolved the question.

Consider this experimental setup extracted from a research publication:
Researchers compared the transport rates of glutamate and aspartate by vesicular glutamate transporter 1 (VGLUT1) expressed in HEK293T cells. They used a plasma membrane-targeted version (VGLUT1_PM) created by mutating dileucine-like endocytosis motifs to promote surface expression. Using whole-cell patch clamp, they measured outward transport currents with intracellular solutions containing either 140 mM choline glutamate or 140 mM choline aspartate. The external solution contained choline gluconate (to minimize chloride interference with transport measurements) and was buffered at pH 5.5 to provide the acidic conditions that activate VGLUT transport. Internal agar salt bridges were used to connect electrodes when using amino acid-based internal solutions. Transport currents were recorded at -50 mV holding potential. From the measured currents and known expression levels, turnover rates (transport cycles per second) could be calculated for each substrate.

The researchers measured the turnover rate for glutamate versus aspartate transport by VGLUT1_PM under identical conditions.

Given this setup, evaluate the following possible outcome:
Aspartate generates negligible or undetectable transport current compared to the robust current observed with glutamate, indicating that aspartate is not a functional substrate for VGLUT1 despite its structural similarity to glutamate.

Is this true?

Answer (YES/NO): NO